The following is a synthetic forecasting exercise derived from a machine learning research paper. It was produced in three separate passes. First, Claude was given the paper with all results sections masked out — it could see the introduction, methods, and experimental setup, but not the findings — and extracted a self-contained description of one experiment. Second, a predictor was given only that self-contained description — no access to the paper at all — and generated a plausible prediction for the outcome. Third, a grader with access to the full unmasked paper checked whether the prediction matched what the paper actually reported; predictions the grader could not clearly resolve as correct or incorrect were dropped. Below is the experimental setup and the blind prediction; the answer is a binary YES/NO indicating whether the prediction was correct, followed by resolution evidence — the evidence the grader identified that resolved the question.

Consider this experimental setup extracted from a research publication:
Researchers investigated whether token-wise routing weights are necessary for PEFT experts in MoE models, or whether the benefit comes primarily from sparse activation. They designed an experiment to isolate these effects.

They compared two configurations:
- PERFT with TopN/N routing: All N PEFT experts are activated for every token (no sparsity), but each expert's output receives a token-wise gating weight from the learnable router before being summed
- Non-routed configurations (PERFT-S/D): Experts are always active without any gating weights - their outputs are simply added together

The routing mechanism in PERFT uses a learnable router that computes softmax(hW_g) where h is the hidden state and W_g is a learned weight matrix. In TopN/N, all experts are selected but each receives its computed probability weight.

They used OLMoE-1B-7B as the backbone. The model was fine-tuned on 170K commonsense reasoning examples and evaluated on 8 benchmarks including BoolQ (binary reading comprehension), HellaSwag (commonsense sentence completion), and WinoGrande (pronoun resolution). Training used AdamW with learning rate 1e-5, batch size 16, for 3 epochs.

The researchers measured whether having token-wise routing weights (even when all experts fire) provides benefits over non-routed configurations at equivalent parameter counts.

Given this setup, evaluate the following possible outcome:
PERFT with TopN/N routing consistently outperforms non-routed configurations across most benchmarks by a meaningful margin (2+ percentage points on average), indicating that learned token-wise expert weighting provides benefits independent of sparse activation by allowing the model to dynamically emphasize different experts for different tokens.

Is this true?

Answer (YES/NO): YES